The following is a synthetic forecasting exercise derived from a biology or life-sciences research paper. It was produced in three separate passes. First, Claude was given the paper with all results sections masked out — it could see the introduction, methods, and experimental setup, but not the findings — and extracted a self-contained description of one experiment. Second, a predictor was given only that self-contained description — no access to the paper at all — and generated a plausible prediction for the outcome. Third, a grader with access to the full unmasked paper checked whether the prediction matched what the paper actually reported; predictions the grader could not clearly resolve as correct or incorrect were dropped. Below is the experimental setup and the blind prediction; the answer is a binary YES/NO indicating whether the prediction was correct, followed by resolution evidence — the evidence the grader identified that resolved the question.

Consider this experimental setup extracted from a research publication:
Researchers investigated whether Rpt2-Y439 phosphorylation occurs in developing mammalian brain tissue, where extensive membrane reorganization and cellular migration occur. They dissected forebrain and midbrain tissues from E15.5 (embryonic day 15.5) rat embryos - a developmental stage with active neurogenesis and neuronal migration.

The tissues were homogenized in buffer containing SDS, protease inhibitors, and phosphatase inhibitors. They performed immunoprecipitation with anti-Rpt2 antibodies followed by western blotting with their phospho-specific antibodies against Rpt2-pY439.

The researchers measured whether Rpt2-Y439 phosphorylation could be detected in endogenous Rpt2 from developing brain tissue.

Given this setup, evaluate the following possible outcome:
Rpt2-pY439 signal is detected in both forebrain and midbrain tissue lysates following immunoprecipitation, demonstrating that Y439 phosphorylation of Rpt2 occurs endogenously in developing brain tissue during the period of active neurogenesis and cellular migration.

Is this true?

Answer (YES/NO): NO